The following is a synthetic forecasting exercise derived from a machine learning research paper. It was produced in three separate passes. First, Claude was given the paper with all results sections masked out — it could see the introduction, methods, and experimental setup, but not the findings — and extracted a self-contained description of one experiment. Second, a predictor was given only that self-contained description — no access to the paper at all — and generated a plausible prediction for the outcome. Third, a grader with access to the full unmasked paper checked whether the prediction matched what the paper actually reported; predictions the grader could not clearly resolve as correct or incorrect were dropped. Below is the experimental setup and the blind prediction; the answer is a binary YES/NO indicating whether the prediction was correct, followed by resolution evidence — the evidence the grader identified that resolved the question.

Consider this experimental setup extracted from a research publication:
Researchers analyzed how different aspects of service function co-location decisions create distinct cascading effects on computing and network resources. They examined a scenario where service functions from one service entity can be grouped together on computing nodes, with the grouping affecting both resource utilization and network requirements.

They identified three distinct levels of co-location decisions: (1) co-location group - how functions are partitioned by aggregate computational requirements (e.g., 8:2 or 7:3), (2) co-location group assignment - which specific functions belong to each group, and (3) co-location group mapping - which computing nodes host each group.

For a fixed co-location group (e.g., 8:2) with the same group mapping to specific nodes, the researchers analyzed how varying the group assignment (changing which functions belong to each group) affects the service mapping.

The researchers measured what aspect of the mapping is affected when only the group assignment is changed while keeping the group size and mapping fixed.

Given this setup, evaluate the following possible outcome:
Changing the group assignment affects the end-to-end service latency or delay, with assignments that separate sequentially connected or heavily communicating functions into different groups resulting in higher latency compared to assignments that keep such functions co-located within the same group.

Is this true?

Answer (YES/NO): NO